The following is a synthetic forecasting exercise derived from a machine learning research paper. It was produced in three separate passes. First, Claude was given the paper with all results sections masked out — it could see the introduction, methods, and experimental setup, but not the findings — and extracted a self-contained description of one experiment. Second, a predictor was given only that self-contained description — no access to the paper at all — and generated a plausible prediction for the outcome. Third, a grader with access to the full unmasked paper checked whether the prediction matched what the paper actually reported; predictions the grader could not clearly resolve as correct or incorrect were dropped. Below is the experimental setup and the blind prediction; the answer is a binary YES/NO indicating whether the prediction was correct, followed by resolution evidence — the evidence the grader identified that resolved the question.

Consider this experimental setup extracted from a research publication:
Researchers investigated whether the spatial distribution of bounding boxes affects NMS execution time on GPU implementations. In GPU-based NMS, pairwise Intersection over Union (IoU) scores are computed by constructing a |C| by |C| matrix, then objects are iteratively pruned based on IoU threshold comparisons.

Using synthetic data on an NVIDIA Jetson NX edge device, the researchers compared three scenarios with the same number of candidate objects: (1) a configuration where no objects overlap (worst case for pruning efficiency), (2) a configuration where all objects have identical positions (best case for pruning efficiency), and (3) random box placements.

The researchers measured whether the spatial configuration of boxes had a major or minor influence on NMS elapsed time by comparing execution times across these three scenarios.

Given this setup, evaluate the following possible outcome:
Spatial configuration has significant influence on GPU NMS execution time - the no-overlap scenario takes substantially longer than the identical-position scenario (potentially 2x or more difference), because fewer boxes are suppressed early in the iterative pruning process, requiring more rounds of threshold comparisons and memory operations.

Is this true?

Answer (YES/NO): NO